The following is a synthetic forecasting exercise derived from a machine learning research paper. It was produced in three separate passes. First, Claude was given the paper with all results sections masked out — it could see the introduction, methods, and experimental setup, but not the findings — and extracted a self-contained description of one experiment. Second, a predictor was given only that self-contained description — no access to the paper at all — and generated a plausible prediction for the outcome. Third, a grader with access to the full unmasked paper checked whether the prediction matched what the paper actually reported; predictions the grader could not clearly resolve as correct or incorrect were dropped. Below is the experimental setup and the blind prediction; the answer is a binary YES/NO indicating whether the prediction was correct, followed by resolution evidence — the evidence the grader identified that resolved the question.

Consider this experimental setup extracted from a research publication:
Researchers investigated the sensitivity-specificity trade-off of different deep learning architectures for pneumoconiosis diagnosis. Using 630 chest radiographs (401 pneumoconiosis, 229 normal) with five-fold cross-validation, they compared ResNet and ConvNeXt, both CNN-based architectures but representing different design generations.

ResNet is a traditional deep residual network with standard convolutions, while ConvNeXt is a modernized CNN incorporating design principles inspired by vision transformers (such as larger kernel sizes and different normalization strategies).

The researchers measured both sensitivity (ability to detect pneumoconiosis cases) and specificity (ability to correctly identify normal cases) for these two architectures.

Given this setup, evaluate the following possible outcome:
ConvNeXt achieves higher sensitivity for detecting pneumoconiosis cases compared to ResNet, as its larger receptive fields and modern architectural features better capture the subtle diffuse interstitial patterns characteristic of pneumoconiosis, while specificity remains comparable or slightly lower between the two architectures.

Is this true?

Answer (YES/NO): NO